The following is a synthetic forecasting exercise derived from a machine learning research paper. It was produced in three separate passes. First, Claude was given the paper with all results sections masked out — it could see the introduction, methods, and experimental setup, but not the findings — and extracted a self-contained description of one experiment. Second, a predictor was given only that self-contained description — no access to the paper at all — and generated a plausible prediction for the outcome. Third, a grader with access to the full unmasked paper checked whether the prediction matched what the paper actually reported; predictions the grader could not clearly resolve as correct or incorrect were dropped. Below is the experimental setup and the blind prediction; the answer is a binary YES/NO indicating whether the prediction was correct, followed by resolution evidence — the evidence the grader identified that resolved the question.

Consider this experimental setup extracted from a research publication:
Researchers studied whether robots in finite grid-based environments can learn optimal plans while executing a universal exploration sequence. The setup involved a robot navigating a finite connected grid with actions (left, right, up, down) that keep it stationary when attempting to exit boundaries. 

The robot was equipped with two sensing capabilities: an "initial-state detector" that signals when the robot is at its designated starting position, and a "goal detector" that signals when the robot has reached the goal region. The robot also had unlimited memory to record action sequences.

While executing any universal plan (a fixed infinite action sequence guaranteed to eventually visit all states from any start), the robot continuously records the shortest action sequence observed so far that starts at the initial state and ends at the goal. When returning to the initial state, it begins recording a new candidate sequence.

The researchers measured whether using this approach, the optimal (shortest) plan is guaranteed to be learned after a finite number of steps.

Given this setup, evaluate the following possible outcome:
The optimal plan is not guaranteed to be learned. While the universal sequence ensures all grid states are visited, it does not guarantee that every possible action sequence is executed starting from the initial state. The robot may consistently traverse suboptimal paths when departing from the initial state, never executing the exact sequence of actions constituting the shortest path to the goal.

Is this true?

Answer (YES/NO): NO